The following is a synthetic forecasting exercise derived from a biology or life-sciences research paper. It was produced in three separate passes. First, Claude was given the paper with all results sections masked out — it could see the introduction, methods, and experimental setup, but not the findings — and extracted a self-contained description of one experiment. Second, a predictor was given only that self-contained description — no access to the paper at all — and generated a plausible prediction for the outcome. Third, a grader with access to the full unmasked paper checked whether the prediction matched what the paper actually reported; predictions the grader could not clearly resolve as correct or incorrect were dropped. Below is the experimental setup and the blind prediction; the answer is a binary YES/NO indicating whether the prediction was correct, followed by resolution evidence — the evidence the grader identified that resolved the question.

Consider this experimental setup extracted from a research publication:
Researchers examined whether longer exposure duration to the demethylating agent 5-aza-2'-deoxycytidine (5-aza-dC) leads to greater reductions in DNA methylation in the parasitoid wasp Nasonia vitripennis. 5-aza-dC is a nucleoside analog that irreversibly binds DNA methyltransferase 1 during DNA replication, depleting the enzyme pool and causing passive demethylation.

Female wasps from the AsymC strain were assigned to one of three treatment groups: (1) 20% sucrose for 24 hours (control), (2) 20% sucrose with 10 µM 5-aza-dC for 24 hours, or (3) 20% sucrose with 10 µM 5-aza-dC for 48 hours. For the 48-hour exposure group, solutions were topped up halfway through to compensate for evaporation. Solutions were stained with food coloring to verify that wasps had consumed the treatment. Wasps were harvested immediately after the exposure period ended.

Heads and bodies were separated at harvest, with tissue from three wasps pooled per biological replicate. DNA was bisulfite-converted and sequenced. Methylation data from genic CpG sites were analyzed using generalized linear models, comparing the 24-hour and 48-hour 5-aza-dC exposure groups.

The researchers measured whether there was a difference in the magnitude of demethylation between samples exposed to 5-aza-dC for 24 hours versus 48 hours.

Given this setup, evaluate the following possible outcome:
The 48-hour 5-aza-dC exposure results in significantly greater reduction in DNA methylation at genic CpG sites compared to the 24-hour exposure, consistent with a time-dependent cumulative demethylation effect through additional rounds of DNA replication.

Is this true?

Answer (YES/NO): NO